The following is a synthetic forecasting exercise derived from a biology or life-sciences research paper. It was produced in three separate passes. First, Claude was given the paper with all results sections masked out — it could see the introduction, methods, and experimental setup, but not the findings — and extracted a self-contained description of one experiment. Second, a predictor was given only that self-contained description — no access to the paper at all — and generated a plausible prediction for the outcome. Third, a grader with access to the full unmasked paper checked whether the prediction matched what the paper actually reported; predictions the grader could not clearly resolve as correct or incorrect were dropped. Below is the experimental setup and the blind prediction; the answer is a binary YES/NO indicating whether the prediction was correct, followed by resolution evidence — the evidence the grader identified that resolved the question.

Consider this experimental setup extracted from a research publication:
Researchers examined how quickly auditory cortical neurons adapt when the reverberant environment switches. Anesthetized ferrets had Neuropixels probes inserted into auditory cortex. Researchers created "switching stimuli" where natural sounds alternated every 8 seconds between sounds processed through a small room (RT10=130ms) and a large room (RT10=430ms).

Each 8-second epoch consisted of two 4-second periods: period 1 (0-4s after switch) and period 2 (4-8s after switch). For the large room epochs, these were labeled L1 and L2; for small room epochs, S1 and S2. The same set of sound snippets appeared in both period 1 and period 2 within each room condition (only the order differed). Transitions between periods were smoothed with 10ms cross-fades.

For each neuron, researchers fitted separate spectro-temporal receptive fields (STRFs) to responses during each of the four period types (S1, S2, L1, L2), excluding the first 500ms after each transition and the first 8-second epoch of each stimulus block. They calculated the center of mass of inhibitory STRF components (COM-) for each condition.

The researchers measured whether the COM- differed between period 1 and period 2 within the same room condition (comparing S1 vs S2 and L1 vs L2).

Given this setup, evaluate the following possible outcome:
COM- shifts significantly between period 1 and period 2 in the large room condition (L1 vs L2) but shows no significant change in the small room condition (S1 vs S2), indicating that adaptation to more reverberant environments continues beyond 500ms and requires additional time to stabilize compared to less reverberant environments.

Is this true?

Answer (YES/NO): NO